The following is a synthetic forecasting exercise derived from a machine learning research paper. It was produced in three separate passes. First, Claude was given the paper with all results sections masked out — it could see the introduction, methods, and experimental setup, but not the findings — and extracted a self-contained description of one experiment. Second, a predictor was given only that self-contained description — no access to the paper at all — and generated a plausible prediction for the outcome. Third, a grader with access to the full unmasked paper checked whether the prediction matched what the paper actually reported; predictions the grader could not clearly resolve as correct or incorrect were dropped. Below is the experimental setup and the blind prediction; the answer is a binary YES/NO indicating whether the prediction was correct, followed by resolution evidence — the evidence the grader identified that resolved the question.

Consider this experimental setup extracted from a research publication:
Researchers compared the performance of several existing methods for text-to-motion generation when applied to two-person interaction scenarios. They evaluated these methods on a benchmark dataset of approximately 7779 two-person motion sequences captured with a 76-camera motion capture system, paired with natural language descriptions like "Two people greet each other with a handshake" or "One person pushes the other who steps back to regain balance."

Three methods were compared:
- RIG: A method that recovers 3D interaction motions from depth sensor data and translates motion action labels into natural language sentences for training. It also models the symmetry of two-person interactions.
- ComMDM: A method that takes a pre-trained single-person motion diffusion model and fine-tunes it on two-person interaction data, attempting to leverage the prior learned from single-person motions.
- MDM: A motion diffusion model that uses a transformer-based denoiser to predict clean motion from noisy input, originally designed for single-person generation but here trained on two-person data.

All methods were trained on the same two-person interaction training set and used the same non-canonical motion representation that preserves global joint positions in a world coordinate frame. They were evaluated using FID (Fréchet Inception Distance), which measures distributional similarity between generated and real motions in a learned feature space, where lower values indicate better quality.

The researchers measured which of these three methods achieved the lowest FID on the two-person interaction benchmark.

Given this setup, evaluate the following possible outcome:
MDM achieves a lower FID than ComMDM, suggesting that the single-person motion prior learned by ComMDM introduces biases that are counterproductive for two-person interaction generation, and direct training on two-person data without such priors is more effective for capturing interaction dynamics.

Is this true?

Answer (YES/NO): NO